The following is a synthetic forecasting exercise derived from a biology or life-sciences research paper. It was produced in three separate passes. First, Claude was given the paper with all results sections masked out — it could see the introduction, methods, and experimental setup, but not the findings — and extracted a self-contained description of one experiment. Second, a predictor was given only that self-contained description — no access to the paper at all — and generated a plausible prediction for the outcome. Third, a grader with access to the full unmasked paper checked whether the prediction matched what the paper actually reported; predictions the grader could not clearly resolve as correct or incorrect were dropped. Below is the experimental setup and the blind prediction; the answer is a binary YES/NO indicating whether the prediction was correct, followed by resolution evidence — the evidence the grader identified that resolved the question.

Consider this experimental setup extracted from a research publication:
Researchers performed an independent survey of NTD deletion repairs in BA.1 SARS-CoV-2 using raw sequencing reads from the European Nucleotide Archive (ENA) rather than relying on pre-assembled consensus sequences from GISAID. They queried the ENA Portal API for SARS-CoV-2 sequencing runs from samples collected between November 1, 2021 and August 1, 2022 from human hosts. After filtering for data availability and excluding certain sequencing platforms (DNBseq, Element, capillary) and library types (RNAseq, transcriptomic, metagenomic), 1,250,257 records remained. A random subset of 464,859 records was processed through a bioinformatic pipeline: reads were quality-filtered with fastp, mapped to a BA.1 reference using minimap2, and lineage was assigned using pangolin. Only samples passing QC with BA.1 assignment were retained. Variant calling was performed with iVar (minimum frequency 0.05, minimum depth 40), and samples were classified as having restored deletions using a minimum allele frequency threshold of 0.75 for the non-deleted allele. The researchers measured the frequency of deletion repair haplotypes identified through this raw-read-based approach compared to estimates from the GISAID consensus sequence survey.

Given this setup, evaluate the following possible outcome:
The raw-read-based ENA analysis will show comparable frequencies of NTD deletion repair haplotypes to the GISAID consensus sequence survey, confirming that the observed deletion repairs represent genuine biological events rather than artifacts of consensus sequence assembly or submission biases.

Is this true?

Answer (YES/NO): NO